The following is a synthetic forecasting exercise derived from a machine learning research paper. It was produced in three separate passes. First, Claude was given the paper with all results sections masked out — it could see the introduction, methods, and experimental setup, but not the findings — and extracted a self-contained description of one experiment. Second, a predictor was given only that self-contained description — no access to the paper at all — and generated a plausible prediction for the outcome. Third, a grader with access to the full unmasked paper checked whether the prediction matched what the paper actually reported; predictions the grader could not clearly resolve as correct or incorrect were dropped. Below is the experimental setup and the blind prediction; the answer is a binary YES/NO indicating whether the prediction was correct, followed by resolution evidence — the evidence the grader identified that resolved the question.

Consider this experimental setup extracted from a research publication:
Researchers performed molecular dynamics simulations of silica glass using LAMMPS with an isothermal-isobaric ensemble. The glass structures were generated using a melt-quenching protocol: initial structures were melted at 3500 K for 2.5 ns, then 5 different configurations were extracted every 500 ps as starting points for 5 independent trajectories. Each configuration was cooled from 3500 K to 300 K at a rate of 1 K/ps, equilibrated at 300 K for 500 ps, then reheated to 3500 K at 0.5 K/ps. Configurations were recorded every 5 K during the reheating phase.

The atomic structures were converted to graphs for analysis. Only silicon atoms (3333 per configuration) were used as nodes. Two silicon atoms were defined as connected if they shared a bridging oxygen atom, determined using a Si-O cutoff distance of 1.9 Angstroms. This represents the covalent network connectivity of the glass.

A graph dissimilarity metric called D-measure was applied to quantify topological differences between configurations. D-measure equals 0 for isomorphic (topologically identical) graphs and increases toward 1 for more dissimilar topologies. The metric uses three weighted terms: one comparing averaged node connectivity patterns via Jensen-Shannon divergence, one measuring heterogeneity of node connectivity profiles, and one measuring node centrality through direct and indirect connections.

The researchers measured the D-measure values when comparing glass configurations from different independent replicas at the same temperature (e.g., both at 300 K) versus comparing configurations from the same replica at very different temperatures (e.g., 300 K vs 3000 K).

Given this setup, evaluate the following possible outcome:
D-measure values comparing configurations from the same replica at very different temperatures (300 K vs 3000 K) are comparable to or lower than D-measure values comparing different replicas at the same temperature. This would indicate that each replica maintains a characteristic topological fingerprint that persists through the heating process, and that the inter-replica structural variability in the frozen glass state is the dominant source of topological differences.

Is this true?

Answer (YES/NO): NO